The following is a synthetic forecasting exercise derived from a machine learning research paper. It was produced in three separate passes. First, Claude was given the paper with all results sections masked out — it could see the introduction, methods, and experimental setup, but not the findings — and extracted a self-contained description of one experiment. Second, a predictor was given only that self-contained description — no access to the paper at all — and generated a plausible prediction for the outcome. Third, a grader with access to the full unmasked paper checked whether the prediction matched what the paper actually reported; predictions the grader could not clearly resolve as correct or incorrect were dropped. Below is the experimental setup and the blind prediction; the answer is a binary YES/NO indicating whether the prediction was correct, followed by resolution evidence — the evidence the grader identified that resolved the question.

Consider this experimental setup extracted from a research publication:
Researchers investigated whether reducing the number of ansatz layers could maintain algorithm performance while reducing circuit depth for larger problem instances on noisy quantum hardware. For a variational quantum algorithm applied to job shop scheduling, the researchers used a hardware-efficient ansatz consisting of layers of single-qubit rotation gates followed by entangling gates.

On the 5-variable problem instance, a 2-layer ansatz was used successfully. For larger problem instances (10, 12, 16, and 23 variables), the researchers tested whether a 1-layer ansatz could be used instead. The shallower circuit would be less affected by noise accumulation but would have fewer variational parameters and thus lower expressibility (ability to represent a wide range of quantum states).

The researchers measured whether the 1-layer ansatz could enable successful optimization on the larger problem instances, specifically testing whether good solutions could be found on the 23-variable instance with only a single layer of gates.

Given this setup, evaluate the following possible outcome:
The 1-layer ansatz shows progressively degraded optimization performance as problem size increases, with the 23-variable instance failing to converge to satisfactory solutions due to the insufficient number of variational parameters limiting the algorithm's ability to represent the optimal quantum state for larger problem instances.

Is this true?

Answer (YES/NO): NO